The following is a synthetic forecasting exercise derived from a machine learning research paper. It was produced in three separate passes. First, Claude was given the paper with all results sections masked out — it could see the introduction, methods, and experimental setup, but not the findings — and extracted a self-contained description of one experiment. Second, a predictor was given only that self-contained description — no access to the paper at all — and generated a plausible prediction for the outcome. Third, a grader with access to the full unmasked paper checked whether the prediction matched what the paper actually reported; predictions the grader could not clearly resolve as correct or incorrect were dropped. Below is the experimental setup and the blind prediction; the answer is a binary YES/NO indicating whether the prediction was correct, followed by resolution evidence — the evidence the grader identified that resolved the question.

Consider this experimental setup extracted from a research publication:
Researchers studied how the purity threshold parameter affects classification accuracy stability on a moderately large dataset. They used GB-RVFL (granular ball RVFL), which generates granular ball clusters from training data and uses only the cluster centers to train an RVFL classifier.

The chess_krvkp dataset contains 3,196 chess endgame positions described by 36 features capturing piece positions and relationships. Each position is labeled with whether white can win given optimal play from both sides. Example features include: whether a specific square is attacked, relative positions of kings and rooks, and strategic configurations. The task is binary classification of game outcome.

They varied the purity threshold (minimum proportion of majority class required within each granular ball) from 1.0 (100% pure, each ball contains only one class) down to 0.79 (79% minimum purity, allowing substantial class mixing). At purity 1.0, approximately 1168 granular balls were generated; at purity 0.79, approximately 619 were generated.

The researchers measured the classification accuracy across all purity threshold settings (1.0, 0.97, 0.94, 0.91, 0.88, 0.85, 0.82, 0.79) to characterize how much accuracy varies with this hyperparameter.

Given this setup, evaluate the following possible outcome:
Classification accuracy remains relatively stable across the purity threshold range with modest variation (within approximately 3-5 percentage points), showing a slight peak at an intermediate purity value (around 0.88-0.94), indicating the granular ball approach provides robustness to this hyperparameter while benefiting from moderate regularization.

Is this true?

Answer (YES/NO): NO